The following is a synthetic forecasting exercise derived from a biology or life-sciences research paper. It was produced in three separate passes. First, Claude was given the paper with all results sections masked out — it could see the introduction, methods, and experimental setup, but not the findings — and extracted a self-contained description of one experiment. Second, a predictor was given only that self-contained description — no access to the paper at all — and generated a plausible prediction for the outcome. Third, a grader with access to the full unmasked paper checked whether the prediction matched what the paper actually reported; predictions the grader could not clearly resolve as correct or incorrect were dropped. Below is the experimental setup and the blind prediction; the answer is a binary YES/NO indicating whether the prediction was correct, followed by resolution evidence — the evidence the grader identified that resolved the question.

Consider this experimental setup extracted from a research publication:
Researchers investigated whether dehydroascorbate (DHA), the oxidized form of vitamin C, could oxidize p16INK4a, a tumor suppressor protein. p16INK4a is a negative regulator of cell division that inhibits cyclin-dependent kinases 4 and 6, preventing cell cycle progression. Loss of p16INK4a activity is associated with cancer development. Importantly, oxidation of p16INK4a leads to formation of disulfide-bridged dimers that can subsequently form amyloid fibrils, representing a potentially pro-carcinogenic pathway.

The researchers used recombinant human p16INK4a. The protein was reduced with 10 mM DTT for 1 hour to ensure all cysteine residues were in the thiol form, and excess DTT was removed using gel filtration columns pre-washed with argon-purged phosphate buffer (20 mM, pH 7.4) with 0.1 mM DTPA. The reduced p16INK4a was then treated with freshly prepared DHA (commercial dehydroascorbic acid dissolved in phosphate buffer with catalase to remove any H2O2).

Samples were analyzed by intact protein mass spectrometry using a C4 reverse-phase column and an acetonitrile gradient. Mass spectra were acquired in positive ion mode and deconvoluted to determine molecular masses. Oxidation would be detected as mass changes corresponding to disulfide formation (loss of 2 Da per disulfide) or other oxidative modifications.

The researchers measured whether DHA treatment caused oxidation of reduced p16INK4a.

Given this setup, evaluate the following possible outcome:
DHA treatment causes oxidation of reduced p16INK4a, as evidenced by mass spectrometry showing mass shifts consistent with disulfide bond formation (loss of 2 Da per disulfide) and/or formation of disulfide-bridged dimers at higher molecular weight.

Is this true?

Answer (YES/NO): NO